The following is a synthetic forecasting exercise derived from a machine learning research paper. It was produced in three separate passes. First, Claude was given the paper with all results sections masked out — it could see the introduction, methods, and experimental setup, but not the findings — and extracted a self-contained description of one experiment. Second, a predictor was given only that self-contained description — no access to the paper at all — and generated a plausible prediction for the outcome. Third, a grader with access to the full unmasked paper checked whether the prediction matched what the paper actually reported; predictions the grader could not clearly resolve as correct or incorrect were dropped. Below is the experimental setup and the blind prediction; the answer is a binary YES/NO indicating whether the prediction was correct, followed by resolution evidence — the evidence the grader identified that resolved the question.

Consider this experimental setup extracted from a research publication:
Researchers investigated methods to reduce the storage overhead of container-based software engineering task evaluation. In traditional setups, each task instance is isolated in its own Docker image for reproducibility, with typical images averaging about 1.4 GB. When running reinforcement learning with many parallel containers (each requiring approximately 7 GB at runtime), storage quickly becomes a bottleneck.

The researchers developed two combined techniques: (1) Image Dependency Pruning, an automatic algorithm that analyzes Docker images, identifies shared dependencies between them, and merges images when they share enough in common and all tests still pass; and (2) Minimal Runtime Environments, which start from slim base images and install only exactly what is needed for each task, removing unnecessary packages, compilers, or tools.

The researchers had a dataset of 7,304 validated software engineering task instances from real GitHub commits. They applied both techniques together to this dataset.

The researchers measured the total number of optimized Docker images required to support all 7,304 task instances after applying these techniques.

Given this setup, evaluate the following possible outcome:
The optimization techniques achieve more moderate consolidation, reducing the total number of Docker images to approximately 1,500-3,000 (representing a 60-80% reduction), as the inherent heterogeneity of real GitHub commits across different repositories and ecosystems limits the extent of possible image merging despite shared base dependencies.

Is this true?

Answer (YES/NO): NO